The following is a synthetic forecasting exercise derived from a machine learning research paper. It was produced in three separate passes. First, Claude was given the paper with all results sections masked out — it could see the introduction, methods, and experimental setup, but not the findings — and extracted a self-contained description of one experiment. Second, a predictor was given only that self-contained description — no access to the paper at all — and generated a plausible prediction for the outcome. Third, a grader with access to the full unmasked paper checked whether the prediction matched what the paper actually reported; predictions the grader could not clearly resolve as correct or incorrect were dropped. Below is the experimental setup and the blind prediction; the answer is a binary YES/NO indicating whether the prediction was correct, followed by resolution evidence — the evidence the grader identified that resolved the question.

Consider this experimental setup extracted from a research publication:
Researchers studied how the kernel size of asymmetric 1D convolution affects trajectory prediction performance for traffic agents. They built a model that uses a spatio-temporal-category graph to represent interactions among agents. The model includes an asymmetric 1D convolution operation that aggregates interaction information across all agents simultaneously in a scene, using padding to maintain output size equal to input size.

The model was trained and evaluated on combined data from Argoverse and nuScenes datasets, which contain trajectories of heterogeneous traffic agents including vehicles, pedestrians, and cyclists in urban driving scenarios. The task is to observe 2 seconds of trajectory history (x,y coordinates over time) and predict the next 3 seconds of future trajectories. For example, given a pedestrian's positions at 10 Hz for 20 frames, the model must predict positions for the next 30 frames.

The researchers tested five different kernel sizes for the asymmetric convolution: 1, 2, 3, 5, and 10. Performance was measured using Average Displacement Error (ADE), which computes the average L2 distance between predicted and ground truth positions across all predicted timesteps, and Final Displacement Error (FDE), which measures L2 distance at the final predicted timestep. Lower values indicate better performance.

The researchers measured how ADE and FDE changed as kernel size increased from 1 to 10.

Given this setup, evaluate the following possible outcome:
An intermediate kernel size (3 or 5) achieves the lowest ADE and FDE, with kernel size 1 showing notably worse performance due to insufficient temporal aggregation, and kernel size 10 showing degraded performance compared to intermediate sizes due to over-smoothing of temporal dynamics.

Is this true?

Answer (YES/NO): NO